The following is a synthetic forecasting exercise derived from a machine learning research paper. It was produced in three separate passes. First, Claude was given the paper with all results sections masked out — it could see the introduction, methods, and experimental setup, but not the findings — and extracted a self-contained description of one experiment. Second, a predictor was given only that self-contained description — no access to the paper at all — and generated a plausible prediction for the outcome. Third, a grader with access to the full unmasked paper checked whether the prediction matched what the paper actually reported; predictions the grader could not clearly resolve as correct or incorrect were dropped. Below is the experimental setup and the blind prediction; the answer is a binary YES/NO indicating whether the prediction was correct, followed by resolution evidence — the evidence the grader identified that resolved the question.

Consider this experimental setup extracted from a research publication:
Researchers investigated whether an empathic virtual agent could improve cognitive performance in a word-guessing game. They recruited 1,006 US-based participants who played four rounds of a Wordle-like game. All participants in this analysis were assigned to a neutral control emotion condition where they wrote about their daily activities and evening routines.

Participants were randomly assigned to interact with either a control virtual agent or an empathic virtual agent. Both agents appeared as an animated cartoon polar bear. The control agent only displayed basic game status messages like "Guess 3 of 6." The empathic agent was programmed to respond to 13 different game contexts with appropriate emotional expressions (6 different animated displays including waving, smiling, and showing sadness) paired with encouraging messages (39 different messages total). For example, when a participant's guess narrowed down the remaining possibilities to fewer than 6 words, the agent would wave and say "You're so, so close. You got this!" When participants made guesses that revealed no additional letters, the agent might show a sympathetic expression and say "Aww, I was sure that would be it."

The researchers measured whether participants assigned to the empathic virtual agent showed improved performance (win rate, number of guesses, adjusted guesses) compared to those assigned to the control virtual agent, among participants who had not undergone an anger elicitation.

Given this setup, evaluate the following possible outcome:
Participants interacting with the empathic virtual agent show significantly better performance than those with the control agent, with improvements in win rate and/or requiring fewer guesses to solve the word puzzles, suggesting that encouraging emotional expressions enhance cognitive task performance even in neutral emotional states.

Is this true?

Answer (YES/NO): NO